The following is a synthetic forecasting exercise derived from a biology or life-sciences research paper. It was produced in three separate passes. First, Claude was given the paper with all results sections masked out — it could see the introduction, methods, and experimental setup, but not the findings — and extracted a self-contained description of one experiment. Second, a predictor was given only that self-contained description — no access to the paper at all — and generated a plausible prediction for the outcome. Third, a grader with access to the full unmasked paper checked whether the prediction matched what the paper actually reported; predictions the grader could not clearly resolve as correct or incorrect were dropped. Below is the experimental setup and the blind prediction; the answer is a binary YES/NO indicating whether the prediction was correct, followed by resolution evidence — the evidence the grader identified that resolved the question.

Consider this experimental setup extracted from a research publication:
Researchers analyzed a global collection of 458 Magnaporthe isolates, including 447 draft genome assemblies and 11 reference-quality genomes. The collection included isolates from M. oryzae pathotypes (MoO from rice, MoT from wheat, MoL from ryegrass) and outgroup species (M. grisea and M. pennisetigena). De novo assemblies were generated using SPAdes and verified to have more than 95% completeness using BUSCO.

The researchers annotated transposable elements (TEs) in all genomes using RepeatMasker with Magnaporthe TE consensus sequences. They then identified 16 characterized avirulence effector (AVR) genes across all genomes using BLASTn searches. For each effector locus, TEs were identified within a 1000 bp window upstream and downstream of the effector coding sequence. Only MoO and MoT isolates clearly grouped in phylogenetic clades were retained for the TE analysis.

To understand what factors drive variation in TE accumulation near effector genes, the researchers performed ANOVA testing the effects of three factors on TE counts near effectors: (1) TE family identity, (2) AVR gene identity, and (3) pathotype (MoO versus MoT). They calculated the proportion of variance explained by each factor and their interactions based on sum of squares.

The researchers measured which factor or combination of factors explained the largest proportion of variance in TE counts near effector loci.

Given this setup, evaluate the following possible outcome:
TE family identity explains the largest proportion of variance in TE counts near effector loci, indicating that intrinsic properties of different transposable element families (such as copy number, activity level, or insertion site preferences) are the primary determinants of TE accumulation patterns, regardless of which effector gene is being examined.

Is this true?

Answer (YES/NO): NO